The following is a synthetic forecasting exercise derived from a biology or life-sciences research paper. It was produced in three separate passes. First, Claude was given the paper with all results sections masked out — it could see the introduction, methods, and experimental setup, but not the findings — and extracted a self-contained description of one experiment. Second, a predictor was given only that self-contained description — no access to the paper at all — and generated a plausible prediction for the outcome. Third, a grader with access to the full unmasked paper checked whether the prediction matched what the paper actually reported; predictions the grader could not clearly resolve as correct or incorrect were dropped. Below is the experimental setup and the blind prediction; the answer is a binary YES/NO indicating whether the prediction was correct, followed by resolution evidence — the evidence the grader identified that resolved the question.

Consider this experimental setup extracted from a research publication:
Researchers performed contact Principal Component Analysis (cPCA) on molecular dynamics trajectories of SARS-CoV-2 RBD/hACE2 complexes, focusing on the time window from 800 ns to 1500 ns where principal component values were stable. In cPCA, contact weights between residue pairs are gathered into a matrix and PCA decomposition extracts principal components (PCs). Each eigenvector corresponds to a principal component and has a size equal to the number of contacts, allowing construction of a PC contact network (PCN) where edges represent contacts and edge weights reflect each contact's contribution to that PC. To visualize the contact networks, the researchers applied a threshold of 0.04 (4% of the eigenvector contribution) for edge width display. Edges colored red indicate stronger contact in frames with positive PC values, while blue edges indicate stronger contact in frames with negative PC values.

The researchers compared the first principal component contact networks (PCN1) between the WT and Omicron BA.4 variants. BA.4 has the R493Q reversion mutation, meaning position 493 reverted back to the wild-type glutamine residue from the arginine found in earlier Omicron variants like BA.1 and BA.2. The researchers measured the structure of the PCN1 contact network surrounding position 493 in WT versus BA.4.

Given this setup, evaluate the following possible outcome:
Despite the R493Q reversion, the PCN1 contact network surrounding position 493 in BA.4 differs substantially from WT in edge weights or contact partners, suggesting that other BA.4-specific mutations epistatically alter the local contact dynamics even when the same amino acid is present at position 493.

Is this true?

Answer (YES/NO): NO